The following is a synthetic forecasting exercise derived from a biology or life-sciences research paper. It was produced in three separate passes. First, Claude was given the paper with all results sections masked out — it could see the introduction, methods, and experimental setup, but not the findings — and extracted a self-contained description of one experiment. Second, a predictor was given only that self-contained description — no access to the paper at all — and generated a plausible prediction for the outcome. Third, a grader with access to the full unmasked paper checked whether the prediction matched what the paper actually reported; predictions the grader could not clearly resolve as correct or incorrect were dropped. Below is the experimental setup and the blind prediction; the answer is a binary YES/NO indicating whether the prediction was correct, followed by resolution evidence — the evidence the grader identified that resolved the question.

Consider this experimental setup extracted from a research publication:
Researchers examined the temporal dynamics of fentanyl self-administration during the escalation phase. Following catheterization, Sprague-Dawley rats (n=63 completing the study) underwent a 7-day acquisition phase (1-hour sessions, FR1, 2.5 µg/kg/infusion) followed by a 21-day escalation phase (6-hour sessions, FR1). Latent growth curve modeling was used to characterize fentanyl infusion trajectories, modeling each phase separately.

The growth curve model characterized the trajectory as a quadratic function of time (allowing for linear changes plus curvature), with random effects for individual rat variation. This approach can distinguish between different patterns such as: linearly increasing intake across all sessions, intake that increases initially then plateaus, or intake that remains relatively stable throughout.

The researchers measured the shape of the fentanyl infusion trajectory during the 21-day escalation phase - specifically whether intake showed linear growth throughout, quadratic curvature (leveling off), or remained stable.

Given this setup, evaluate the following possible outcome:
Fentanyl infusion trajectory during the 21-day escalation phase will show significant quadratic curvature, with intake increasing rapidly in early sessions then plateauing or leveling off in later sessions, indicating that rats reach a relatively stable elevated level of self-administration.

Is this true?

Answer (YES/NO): NO